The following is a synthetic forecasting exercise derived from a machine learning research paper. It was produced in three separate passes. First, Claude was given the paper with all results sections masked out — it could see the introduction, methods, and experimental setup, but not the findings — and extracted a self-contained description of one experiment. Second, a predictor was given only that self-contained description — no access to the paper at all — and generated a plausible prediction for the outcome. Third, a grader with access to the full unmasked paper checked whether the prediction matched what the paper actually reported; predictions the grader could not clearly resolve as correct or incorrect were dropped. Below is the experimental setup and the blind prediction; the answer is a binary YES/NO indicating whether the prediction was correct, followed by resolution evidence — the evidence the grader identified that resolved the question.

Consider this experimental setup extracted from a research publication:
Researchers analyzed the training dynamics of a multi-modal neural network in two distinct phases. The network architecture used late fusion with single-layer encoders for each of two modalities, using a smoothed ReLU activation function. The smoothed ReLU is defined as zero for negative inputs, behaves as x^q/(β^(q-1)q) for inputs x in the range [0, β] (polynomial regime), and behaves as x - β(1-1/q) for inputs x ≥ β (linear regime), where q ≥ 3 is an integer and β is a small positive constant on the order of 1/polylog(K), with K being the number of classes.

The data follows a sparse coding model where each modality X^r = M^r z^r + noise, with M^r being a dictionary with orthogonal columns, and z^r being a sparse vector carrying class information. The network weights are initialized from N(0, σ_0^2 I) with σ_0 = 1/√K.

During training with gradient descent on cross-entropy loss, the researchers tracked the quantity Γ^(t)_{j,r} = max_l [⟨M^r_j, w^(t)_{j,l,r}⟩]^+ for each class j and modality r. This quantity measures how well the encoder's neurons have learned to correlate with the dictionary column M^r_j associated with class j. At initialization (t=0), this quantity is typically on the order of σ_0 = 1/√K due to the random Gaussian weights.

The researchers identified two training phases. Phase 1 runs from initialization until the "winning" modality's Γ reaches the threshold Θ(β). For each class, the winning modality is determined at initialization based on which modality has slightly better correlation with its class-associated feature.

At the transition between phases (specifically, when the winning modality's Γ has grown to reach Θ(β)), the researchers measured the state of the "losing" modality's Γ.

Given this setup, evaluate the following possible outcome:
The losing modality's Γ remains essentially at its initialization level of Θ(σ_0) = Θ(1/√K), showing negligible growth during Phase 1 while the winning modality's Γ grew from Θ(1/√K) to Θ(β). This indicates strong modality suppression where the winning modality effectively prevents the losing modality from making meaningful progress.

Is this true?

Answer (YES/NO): YES